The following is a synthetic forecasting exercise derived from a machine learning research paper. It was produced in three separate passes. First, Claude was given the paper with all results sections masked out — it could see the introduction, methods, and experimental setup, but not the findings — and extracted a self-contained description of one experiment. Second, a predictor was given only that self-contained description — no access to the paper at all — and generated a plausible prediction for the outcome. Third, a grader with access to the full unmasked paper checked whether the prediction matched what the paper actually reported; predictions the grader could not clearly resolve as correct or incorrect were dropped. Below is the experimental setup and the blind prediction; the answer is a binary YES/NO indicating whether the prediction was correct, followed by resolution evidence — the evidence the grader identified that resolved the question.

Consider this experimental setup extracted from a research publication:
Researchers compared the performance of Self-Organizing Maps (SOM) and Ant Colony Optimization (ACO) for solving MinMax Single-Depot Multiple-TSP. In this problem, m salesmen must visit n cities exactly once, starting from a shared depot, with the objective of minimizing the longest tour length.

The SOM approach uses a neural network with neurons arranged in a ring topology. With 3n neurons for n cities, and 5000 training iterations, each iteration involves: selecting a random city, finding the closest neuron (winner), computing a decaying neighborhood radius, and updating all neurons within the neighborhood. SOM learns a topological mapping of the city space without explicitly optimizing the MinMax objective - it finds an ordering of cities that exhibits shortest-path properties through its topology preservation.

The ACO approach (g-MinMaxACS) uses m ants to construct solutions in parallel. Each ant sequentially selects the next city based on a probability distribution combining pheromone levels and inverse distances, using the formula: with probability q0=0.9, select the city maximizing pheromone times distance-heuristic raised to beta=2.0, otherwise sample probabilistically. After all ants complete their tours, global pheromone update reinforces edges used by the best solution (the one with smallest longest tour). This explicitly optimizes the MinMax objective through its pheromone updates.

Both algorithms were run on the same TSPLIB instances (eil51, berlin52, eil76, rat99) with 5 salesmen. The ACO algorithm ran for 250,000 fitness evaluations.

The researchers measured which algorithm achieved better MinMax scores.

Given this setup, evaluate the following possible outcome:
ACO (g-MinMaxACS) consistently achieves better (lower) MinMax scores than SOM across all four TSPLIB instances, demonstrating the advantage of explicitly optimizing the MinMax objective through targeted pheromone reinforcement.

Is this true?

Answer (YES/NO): YES